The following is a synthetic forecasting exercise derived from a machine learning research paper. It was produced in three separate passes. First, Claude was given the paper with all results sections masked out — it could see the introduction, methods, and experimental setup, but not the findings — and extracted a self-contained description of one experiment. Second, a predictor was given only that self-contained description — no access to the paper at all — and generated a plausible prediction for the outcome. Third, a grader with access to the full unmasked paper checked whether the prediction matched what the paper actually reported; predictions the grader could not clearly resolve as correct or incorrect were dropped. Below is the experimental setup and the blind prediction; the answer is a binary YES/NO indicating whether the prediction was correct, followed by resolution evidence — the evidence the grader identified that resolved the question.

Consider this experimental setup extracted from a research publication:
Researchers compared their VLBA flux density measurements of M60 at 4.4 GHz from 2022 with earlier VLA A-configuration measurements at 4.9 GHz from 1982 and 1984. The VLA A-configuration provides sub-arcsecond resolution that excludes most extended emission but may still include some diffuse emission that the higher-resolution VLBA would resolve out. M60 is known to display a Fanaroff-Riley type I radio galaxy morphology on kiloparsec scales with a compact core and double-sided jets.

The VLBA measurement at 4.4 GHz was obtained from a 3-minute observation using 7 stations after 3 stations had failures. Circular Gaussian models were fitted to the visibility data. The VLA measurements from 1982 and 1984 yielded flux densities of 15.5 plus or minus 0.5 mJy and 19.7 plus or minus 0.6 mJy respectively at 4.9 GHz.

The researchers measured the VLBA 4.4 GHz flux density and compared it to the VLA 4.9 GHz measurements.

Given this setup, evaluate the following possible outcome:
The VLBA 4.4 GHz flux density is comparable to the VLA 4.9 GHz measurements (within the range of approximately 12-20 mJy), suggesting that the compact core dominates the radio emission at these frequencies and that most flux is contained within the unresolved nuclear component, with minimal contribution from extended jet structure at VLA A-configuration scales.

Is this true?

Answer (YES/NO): YES